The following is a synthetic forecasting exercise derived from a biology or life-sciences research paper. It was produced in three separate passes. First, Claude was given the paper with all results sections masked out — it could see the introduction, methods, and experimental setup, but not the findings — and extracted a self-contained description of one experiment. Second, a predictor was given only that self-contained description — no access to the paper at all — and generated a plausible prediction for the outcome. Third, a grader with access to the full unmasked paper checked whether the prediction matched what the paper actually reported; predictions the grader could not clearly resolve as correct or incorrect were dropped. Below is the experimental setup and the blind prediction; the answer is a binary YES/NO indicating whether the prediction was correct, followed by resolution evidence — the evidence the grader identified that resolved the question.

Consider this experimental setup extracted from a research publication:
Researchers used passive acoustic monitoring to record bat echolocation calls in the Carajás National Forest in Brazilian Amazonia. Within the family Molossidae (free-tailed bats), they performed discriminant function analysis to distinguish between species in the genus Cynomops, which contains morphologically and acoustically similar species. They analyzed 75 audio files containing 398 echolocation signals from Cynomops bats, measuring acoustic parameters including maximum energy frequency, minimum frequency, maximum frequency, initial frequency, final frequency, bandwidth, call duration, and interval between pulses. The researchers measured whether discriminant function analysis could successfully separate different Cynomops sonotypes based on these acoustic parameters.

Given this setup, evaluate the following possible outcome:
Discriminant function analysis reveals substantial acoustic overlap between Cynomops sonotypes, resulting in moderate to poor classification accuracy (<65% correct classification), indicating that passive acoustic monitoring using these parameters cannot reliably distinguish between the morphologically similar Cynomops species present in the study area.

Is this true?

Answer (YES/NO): NO